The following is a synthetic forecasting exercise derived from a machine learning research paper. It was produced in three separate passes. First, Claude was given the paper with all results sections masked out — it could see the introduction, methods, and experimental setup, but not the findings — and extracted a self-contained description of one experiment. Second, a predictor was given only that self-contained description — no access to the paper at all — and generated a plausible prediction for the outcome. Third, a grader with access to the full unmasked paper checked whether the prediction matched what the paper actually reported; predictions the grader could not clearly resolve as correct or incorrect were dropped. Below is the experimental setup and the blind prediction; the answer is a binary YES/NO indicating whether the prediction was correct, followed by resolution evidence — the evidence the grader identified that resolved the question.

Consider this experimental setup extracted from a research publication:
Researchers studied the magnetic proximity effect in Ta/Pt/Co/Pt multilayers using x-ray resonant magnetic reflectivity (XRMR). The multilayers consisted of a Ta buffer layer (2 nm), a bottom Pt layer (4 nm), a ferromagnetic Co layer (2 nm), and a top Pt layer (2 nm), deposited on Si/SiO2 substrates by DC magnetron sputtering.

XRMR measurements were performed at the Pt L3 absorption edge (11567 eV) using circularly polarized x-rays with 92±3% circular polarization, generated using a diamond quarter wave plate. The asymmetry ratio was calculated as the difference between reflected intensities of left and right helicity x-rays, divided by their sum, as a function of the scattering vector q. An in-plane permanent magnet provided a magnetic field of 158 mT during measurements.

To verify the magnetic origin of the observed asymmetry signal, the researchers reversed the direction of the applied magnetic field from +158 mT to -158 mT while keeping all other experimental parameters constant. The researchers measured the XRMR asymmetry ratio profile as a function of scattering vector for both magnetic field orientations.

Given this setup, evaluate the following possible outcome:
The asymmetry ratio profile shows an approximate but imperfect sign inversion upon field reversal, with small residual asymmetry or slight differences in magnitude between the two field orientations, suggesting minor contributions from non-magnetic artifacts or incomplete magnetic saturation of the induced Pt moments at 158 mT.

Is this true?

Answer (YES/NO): NO